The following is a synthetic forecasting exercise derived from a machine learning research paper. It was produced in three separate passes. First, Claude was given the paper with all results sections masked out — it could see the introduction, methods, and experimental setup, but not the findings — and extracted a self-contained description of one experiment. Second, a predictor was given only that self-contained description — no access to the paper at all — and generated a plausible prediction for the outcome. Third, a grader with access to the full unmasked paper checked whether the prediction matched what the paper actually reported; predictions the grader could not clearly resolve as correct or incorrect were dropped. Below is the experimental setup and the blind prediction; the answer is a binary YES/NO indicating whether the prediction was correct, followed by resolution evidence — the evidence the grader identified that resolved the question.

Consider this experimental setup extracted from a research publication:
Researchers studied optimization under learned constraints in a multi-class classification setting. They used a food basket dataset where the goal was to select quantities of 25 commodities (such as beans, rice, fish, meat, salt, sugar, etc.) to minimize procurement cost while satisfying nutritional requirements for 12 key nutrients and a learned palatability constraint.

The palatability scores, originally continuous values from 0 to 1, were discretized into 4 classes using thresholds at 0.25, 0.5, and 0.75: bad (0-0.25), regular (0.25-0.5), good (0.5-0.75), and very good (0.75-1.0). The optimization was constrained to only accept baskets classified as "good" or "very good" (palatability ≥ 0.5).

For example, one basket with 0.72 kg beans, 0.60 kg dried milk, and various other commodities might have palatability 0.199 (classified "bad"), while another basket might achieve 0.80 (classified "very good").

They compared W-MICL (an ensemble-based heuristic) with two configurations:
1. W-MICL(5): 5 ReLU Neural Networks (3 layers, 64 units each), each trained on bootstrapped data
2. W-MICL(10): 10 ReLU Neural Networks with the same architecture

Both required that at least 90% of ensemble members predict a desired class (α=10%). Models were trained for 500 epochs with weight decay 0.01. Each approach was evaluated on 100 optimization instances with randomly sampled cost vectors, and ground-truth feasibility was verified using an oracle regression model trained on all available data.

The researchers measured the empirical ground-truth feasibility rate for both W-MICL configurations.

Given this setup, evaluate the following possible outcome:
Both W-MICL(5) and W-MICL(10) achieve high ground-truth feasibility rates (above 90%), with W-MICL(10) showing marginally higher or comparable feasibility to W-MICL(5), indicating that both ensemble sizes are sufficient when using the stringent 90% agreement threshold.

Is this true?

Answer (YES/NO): NO